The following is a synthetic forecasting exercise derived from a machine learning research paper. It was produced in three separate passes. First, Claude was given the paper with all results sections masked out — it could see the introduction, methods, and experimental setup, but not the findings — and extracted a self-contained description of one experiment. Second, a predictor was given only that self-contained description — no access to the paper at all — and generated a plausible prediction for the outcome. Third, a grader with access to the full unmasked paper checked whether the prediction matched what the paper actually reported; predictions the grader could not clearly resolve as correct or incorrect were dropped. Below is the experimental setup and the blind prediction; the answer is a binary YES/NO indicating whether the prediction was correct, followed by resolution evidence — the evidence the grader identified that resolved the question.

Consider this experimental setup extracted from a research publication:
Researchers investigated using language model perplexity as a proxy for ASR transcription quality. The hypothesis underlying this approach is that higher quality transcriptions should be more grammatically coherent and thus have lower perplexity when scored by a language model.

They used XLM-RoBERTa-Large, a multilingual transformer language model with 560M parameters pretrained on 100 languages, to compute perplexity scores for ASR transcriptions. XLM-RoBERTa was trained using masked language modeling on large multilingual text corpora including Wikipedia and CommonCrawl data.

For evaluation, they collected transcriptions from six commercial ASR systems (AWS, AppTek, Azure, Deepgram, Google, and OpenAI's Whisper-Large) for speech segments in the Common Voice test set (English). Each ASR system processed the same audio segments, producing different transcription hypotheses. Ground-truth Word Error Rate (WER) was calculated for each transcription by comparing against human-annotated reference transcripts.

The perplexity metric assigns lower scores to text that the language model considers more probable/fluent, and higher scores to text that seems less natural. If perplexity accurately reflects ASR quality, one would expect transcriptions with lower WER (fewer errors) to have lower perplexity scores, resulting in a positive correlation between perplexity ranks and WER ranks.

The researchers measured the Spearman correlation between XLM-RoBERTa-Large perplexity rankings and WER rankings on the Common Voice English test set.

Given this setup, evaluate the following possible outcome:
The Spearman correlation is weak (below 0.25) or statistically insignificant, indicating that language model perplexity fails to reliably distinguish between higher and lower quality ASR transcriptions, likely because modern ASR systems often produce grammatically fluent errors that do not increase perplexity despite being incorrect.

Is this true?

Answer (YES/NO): YES